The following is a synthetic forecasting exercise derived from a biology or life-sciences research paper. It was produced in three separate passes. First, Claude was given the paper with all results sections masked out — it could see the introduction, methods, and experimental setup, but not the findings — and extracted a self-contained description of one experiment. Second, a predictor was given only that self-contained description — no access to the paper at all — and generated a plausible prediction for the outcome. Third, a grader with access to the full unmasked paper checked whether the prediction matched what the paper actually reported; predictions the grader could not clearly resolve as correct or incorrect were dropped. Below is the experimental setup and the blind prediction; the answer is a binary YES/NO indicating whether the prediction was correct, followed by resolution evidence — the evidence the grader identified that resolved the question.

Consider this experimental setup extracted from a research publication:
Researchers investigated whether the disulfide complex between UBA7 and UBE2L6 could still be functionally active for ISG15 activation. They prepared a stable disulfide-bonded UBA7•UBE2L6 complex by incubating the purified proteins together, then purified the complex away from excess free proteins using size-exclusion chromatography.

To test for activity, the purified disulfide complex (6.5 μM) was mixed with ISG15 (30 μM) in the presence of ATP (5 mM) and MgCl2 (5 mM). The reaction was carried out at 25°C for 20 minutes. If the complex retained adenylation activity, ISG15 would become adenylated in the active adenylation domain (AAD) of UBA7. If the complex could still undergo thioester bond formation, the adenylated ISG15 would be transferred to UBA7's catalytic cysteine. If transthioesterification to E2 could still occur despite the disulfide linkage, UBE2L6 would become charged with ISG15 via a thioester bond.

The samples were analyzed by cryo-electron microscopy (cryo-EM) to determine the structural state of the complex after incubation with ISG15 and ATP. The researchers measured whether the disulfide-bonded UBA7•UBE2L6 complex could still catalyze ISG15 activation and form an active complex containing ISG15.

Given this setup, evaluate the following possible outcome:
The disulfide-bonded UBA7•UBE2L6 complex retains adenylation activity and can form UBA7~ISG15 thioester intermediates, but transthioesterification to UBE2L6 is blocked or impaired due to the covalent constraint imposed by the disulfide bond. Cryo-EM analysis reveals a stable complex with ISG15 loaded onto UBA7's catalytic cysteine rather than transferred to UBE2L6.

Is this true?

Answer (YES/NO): NO